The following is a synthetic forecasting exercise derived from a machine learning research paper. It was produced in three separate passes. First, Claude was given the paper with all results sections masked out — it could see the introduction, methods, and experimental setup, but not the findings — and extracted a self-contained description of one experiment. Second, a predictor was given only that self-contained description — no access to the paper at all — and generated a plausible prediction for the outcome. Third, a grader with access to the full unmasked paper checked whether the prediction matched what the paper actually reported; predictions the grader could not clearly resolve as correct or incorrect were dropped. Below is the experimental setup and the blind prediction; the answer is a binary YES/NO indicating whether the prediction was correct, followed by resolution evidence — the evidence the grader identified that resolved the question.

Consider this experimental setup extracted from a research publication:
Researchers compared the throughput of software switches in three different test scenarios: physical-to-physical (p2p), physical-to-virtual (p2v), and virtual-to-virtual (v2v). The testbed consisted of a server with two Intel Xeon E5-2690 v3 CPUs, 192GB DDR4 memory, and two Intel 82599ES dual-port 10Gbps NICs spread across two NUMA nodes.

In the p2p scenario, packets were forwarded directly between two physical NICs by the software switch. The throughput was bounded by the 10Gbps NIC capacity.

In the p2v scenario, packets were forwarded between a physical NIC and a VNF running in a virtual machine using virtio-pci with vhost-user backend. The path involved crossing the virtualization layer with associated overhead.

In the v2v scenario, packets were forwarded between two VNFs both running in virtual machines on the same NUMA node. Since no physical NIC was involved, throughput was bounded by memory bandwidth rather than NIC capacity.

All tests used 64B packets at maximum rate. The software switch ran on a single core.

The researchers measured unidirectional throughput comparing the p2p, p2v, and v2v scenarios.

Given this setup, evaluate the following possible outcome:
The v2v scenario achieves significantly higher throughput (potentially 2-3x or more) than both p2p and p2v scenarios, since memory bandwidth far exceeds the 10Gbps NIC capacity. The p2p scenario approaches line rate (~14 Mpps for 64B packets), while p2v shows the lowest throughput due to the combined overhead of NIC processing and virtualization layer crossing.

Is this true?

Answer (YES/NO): NO